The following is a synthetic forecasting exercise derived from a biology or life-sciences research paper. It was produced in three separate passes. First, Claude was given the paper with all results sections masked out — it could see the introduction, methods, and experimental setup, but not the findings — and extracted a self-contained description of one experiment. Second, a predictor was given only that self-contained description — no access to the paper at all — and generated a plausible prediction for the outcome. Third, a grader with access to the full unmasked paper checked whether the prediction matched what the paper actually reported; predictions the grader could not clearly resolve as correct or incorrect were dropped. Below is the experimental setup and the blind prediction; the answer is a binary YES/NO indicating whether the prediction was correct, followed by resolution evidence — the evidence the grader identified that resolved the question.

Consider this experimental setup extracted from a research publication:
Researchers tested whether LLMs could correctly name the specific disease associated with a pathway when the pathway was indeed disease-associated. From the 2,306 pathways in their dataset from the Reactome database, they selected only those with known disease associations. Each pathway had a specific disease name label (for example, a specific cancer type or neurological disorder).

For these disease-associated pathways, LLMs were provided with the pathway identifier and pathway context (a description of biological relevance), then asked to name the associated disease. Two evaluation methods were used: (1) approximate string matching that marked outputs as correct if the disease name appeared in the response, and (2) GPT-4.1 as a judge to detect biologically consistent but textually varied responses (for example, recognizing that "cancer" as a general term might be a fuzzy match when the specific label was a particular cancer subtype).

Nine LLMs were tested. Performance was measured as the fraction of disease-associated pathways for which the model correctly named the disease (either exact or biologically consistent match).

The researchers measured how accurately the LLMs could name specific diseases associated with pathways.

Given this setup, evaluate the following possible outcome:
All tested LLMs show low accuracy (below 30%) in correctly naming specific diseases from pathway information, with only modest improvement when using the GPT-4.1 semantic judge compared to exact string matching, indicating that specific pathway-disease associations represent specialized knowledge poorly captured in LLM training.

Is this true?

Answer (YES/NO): NO